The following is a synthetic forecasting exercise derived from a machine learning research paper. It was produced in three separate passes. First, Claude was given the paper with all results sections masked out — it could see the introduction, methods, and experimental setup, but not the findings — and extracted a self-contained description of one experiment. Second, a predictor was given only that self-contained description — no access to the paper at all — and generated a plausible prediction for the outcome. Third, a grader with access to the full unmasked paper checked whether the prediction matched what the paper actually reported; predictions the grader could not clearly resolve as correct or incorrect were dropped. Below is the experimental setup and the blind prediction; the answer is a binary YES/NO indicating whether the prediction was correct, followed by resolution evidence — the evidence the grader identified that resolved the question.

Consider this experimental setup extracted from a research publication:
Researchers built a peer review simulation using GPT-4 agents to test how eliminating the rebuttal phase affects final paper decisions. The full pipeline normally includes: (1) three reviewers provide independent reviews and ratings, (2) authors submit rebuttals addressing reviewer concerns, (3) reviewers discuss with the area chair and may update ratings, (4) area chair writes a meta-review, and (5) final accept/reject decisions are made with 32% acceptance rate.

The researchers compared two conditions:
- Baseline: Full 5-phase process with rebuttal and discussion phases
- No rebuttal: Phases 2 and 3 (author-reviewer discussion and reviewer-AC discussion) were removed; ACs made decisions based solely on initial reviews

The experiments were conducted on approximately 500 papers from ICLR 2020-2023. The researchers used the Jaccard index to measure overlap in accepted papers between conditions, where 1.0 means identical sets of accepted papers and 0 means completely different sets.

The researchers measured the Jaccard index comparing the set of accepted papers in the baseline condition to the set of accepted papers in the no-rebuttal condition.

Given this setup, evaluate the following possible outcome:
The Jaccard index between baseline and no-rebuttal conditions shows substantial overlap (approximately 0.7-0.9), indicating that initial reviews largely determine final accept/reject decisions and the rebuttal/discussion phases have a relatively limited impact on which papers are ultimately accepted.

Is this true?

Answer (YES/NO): YES